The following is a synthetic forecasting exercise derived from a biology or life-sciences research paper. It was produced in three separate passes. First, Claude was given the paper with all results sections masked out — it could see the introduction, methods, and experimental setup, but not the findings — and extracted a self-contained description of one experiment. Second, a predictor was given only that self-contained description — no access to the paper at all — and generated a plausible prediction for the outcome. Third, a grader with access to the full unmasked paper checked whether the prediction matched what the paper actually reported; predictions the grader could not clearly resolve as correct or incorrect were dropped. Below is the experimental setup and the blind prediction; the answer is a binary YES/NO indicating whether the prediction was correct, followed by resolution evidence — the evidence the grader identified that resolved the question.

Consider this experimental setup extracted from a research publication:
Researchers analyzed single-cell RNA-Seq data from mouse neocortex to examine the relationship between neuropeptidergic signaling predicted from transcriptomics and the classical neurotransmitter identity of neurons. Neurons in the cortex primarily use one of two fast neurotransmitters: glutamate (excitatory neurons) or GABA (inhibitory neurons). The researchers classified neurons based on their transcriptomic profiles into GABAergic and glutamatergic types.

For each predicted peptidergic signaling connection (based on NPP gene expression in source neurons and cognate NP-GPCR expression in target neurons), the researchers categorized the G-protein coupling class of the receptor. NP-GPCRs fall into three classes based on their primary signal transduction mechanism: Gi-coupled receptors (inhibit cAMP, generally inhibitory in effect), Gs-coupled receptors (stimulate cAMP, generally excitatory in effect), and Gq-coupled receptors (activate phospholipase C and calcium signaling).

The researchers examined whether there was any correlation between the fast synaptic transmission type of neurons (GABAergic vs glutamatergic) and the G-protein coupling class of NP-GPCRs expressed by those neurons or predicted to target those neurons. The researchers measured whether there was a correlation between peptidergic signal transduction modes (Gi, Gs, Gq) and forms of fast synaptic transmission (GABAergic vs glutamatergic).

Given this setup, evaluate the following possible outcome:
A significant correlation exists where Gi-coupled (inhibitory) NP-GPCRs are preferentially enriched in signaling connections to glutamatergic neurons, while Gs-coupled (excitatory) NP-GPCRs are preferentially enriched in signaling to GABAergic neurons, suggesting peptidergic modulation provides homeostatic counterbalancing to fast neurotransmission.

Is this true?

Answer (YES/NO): NO